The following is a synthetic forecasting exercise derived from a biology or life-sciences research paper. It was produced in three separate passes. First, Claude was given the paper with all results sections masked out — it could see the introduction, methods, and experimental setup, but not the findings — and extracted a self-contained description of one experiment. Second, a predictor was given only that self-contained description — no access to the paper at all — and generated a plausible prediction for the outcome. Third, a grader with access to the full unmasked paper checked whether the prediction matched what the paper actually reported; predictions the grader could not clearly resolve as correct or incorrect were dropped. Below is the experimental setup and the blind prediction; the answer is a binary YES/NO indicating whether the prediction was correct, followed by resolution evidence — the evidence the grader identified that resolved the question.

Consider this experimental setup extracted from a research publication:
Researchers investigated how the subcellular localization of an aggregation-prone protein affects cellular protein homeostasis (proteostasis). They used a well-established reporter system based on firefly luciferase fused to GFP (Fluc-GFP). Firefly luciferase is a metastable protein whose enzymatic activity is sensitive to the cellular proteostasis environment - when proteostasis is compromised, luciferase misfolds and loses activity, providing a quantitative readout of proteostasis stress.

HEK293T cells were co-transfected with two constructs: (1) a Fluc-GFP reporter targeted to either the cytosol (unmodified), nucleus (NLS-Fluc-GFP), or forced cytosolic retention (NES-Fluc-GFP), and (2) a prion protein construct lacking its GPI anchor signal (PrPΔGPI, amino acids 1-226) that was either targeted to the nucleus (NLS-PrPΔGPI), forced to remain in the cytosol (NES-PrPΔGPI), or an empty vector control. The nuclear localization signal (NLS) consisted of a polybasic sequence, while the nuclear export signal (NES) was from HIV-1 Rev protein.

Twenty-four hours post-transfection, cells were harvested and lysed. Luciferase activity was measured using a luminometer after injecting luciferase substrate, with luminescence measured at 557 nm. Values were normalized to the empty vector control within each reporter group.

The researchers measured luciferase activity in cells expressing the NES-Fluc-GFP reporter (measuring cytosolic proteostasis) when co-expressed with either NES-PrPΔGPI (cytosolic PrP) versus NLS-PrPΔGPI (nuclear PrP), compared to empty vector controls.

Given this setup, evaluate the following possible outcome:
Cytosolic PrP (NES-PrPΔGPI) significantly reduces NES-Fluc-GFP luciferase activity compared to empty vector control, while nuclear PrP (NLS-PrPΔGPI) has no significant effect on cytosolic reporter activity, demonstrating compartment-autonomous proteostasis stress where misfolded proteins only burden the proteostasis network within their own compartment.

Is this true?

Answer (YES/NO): NO